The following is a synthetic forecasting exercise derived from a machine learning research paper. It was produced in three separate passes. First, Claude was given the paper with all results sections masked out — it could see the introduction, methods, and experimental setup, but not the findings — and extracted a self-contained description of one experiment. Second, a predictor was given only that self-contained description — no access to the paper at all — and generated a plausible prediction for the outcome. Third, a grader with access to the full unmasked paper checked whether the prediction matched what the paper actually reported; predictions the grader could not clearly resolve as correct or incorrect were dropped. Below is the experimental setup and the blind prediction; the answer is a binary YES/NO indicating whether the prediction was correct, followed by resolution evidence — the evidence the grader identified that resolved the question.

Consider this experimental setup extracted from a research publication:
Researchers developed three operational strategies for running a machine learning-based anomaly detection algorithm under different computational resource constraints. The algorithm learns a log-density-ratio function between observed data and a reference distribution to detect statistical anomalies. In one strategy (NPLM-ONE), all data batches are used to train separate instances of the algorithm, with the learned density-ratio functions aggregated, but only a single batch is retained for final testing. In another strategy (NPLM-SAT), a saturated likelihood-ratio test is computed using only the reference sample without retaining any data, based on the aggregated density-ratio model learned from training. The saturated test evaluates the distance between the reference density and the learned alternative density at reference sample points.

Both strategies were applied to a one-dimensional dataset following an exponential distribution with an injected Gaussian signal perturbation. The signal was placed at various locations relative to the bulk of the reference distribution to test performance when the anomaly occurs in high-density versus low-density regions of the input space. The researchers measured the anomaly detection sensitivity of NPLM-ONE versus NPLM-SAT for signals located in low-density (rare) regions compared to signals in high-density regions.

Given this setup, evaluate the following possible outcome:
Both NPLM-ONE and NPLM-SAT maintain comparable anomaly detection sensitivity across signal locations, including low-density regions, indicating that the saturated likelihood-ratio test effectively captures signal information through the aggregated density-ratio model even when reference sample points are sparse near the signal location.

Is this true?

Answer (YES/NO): NO